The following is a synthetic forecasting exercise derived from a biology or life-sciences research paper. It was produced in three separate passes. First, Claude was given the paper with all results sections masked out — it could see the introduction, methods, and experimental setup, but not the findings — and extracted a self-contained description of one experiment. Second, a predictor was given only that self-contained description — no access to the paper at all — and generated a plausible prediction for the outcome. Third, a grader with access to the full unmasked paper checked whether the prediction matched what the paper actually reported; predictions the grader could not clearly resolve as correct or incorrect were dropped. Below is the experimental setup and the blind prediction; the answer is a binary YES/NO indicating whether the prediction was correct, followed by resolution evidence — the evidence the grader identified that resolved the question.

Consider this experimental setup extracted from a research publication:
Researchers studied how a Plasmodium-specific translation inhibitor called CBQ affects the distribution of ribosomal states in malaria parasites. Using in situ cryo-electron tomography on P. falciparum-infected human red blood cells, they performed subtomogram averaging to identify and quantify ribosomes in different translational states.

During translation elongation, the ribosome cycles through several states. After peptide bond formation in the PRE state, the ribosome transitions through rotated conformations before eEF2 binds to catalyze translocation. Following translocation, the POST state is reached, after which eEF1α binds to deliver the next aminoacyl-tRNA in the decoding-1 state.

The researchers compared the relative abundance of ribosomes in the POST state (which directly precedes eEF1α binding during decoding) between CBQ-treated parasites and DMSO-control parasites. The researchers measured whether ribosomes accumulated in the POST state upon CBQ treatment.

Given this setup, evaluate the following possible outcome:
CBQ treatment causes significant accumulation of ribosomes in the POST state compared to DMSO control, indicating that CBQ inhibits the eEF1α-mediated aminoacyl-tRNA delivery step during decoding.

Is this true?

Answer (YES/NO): YES